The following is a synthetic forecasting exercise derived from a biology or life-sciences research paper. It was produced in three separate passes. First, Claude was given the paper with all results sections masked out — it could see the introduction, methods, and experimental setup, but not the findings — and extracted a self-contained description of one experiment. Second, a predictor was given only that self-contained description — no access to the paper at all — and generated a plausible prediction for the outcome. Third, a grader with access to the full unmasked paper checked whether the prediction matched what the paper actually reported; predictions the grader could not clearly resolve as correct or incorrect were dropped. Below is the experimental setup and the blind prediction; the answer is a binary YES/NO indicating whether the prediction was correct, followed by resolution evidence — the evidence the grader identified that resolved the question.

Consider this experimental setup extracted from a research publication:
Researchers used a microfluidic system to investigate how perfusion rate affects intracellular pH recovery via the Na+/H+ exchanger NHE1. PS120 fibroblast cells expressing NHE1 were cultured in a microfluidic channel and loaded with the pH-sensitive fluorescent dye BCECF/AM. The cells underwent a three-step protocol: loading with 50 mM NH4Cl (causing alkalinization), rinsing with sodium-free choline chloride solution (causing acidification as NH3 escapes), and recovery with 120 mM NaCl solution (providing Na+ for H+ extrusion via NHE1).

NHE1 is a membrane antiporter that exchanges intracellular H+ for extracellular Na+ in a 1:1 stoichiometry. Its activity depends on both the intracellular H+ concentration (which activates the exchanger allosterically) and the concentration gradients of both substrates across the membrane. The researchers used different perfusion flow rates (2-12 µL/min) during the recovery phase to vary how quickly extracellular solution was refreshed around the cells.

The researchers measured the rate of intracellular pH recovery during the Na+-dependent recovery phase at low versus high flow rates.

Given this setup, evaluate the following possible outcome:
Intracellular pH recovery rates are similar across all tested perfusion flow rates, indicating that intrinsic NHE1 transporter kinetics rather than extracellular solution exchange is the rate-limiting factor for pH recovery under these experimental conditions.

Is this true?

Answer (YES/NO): NO